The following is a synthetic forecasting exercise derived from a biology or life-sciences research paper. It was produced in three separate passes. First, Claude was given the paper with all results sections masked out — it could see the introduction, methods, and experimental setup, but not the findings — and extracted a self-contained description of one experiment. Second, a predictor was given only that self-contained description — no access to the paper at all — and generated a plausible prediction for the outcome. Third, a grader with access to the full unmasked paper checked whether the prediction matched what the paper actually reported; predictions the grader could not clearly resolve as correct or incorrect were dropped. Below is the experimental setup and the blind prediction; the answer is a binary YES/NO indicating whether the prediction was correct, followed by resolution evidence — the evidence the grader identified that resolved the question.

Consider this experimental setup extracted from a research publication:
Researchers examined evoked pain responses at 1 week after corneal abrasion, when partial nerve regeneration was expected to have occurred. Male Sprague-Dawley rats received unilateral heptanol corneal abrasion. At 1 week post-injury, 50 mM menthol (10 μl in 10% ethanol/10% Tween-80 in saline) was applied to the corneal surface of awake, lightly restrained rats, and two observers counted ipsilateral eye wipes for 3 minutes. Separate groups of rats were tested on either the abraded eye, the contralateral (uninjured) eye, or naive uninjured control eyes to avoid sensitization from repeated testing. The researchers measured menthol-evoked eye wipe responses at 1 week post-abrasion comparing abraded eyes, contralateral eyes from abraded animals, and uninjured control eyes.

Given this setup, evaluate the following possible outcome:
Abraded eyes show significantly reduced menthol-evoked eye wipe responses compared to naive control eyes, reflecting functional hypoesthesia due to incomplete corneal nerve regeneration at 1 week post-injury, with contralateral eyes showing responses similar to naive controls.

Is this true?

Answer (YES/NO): NO